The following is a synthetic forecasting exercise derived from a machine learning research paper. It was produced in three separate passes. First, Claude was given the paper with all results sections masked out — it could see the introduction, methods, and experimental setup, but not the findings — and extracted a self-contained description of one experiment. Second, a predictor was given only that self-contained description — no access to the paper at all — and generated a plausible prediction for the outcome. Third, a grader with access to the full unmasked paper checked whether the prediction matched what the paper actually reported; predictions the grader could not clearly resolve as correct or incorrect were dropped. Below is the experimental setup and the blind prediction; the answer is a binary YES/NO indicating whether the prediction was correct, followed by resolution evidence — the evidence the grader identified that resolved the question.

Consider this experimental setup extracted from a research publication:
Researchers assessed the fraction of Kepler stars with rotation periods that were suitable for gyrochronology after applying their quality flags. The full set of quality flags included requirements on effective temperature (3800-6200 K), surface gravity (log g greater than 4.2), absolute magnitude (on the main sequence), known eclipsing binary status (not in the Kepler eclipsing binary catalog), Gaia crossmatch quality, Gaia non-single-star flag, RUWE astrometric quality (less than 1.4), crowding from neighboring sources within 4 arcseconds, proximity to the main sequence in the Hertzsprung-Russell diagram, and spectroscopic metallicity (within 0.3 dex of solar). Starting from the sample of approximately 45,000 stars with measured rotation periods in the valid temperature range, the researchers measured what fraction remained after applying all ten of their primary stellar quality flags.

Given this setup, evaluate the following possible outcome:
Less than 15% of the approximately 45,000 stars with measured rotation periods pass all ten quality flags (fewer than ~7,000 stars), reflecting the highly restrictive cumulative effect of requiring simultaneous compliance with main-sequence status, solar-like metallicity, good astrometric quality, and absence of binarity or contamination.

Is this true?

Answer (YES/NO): NO